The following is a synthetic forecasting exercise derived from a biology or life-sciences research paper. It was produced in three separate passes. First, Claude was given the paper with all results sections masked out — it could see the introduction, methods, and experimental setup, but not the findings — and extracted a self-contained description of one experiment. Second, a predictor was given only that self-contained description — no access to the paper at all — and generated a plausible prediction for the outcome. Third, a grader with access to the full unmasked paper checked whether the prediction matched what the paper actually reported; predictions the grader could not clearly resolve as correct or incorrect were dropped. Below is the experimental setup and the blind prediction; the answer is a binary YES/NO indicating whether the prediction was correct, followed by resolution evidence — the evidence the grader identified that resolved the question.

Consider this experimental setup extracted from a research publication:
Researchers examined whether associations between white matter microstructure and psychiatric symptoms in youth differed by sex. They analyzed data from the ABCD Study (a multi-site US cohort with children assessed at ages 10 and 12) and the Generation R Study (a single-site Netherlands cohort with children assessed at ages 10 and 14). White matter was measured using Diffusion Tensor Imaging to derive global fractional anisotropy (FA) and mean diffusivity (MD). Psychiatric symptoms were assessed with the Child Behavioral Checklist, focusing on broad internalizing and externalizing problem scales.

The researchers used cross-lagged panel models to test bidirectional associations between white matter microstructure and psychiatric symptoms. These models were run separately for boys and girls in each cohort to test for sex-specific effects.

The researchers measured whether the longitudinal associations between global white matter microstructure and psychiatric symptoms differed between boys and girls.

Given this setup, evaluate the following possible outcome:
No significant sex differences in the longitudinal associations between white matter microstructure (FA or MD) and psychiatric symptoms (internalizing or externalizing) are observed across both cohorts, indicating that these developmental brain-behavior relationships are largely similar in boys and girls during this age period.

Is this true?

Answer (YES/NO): NO